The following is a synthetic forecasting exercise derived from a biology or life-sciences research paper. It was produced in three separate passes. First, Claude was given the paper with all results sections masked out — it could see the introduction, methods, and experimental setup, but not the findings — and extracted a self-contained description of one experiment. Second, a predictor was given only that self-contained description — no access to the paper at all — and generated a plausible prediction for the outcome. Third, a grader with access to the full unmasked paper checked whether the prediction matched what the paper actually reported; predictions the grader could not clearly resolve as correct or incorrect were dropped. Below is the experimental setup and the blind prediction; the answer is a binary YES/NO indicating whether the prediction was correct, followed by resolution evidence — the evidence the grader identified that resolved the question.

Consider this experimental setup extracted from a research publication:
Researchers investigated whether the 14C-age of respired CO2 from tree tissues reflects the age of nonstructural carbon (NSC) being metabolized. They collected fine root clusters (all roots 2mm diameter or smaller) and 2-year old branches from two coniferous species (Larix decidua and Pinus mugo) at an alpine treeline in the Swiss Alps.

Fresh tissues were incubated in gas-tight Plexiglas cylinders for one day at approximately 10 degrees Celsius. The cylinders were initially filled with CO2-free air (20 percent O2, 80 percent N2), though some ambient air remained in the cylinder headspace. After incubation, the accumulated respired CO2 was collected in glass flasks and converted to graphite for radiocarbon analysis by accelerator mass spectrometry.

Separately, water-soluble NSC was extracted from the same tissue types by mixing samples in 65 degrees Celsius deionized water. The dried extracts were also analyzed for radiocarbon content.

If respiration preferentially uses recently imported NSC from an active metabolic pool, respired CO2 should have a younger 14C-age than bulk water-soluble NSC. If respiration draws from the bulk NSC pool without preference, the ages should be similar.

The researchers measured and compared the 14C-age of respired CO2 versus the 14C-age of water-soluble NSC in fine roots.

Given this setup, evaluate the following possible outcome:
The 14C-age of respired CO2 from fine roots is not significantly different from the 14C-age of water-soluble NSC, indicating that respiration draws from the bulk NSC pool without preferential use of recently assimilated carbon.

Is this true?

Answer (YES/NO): NO